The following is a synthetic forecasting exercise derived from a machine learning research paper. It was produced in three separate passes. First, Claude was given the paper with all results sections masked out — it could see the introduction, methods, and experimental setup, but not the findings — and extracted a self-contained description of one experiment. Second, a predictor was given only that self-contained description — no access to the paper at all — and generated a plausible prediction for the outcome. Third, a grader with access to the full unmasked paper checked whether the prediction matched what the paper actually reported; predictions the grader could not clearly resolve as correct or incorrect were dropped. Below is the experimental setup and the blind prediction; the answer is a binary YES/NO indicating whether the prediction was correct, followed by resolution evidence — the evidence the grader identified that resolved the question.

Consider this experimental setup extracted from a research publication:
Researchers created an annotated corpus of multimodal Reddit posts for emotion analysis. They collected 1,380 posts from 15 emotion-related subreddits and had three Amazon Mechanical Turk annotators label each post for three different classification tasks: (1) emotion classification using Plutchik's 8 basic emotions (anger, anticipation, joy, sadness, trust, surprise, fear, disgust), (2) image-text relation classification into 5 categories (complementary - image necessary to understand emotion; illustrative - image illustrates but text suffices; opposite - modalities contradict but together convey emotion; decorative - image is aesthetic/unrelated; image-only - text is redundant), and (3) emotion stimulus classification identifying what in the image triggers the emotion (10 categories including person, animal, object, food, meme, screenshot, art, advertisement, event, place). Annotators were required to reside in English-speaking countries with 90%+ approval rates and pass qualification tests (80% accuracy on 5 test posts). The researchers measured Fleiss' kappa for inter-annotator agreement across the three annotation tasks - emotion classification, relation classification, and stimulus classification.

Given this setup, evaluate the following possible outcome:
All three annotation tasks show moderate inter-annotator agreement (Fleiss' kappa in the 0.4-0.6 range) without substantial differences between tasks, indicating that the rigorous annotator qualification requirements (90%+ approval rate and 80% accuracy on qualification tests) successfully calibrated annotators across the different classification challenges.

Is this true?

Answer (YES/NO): NO